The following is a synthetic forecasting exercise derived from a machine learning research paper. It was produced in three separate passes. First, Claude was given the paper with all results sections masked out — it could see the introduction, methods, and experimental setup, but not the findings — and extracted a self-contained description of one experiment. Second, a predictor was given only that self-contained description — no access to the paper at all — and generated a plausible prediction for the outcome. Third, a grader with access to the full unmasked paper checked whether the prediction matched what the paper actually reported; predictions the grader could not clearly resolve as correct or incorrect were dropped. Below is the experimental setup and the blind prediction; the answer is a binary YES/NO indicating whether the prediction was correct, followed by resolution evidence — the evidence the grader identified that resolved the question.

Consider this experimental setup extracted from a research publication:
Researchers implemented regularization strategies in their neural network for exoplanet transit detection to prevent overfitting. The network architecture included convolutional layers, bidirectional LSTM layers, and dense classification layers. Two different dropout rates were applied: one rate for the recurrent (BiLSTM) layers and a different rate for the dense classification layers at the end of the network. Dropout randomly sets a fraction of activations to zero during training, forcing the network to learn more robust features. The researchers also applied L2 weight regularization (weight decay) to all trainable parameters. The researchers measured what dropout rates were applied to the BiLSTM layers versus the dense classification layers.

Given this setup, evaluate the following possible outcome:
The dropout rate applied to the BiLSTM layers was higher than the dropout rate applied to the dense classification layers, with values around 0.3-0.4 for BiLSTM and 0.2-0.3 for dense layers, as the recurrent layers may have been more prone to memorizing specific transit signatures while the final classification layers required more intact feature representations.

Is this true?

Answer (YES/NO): NO